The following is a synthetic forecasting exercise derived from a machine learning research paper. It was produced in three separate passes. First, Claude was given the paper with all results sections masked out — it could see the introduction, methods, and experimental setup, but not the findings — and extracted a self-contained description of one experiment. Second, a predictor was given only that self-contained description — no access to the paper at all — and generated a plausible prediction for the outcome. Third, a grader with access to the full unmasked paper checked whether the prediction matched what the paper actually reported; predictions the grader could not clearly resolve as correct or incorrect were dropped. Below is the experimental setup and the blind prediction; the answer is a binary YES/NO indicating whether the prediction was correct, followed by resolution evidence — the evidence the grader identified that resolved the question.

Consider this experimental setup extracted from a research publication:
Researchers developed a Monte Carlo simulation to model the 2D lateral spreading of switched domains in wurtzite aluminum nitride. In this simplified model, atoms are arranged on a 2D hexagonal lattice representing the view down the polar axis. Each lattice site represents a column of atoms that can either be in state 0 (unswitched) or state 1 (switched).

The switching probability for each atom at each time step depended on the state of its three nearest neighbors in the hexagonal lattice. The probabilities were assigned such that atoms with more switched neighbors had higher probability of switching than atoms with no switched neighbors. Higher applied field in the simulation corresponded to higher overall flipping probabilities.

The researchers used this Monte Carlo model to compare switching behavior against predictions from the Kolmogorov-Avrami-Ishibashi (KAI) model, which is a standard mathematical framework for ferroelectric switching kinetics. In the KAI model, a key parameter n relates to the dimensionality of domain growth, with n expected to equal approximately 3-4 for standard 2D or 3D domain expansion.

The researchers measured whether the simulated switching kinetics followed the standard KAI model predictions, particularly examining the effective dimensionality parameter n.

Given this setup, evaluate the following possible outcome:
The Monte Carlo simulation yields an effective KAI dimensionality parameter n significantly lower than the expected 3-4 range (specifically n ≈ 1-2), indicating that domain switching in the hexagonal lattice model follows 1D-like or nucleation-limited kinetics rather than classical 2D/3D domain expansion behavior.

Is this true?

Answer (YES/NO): NO